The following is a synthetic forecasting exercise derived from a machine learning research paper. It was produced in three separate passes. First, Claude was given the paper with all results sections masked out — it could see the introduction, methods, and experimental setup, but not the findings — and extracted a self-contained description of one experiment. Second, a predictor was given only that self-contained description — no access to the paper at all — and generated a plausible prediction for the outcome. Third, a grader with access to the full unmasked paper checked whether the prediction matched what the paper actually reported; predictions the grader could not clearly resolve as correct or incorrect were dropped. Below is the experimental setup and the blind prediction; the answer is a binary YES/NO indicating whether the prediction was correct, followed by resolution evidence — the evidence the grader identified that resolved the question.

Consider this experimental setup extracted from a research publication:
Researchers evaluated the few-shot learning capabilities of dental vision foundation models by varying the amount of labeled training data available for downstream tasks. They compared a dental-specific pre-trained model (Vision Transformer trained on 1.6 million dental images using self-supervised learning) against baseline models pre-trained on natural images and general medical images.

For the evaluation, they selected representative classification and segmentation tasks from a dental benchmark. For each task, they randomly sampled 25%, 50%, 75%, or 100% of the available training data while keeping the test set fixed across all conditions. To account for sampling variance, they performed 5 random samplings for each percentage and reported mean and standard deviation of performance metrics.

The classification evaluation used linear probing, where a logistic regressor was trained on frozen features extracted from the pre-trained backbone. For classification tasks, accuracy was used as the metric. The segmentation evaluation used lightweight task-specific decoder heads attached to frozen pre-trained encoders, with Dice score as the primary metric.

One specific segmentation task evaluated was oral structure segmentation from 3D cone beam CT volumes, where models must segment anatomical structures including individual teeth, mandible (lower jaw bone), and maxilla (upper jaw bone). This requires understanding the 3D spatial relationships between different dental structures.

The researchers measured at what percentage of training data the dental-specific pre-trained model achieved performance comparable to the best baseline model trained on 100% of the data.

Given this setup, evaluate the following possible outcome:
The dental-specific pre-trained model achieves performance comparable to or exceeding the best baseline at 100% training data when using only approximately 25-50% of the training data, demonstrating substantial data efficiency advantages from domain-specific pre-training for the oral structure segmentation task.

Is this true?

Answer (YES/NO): YES